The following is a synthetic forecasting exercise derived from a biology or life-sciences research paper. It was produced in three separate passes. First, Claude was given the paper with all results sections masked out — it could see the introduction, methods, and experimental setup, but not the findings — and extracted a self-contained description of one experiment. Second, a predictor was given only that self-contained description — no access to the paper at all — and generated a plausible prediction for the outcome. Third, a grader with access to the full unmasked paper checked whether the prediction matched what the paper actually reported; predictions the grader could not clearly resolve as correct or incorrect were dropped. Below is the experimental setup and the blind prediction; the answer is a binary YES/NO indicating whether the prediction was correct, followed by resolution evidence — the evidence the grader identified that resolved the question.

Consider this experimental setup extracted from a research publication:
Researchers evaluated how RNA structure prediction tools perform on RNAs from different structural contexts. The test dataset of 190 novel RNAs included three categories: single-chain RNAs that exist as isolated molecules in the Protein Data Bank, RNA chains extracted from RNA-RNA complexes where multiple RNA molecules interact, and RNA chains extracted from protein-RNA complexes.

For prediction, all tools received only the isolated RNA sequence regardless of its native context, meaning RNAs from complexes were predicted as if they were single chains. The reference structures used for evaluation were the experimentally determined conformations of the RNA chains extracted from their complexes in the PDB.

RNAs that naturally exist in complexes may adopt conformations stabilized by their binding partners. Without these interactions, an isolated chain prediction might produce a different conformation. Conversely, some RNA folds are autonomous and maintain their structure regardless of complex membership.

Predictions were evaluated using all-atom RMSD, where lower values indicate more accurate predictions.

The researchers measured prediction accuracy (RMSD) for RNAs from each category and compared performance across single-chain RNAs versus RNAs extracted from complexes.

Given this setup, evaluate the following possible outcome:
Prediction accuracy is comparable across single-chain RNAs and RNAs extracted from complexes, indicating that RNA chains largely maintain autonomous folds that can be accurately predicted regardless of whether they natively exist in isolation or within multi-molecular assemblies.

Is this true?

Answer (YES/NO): NO